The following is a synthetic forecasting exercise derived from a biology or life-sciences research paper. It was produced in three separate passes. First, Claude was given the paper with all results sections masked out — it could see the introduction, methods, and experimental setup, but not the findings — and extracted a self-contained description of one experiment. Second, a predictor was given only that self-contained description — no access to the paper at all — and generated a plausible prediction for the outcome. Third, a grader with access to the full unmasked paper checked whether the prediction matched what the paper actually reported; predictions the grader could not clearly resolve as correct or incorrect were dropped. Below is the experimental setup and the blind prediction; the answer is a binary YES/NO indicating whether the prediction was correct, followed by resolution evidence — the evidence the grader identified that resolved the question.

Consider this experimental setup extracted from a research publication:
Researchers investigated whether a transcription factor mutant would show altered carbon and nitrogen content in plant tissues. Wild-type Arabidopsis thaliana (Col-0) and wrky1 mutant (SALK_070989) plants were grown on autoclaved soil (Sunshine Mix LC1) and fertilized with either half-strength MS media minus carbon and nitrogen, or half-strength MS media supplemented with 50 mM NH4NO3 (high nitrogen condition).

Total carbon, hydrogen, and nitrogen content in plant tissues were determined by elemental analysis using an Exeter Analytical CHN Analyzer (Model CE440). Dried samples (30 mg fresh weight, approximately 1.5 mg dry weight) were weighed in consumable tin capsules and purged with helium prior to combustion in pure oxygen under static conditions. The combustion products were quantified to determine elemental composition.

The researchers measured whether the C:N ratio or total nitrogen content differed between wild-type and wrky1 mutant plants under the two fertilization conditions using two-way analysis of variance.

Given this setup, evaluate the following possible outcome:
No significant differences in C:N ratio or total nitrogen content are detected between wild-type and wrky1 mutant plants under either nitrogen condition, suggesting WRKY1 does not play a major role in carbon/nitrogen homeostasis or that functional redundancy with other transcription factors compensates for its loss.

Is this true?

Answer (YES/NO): NO